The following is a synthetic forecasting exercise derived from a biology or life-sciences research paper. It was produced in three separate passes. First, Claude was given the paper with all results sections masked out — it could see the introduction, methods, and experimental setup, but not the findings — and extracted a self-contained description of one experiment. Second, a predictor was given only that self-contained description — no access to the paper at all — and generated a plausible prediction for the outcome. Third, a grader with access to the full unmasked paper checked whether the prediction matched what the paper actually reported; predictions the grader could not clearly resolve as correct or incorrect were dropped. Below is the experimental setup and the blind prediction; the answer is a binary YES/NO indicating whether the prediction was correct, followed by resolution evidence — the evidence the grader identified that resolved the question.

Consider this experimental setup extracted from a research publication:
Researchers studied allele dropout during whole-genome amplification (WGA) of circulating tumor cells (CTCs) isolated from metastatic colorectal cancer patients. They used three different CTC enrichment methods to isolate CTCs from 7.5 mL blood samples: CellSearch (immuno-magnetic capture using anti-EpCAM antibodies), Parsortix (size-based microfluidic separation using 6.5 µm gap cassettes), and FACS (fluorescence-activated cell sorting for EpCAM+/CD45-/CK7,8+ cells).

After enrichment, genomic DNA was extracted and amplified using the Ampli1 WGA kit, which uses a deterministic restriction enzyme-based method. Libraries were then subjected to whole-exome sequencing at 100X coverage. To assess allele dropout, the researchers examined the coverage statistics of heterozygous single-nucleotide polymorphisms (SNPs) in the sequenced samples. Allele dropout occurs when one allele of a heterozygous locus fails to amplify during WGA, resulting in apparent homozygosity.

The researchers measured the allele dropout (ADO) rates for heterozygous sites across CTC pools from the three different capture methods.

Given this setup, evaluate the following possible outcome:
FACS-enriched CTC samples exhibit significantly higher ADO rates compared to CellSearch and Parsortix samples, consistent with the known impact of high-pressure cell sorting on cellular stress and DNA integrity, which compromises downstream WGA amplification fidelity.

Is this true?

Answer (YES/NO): YES